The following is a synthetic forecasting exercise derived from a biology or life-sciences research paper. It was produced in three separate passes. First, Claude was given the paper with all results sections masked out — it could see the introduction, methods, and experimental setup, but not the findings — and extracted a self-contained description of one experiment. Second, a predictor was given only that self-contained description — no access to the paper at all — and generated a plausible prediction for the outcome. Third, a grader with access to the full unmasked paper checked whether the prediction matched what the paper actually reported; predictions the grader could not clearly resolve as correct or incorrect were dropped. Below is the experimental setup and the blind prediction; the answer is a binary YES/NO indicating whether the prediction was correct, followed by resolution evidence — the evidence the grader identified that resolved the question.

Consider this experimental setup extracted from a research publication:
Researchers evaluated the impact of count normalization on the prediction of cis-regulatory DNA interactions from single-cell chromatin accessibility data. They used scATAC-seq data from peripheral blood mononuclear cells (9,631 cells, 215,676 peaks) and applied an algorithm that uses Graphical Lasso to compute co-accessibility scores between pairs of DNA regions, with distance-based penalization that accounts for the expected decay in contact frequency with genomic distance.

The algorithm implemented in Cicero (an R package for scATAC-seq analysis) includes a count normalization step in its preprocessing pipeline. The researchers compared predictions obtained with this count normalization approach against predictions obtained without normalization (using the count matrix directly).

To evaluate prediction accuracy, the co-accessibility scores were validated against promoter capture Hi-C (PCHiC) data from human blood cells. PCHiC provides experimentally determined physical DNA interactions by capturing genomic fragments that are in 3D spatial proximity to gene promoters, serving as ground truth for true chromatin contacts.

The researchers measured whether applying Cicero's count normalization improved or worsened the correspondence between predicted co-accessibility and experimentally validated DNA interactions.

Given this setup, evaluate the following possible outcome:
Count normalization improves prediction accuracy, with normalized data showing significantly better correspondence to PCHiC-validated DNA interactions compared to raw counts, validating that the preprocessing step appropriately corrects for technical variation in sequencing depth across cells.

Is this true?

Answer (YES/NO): NO